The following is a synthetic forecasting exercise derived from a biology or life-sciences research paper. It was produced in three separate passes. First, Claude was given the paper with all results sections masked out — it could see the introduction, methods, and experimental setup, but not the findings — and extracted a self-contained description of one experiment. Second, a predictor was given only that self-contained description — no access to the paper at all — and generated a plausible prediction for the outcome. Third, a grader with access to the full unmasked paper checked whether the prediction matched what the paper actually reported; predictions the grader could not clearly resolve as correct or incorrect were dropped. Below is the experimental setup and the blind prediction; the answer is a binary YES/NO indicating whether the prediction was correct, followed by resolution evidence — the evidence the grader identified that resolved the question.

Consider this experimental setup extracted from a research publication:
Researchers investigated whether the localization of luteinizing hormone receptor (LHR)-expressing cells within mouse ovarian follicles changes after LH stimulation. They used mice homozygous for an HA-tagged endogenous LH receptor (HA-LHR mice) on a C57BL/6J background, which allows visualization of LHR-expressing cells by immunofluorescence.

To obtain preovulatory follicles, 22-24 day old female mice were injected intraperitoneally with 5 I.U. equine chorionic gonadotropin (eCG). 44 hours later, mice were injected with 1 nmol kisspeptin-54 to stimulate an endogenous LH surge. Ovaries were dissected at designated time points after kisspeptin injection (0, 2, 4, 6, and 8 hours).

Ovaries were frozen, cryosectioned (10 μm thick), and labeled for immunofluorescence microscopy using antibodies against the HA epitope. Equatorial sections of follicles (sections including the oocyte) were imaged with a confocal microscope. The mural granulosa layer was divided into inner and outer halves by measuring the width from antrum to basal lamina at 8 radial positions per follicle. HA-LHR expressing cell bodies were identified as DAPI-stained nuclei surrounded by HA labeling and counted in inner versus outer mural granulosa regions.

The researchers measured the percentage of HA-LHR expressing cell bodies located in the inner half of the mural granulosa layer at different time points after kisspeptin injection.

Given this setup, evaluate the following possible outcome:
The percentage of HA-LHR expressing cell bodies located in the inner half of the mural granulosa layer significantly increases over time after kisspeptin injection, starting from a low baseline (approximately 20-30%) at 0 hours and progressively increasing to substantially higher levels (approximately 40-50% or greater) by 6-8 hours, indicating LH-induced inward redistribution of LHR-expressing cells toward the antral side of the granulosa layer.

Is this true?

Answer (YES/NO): NO